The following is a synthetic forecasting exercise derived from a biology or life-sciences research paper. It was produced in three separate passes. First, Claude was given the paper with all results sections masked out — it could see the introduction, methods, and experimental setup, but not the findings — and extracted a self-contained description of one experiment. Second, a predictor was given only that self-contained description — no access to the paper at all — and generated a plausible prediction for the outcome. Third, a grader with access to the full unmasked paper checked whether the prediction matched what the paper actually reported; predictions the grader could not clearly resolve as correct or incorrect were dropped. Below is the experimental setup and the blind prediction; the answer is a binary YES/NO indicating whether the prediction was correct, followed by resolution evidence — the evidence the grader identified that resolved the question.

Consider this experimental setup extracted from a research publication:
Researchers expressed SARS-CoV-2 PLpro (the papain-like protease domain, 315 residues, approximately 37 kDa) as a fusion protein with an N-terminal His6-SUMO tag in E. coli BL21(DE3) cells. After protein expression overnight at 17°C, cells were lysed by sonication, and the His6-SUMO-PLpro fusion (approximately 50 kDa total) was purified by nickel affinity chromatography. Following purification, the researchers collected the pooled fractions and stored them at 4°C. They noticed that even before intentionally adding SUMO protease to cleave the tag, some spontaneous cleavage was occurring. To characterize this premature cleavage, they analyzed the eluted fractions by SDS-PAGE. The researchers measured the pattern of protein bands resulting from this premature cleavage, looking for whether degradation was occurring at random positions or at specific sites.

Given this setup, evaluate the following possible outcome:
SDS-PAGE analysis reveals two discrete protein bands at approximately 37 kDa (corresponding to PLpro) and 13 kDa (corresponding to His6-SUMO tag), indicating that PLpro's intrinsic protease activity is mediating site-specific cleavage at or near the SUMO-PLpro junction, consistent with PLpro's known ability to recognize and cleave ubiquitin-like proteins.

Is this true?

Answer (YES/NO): NO